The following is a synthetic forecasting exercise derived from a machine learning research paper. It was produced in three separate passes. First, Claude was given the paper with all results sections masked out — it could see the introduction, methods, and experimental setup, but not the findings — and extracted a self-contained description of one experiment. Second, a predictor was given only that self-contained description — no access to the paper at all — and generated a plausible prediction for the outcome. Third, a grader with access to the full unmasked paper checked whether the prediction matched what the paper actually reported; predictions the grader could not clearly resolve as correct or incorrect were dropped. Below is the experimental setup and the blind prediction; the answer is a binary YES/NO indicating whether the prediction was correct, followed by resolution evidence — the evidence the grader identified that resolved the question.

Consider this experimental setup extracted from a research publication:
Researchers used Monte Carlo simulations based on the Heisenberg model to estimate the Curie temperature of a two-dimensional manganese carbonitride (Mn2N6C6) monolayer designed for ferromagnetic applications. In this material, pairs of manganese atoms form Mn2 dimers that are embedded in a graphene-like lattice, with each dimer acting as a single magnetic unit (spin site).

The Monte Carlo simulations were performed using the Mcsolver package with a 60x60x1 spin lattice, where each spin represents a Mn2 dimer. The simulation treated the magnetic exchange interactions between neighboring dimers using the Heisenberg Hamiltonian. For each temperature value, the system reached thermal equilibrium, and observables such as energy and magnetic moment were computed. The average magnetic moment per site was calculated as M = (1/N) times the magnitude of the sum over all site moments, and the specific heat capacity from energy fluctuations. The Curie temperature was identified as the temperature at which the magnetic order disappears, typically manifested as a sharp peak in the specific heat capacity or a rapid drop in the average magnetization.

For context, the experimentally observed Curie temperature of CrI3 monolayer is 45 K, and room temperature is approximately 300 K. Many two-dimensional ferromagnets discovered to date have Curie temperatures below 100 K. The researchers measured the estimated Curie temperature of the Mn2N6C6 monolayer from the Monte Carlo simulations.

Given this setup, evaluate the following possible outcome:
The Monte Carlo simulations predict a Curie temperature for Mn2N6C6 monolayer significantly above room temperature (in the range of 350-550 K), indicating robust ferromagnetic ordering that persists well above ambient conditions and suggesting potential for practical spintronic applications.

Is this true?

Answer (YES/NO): NO